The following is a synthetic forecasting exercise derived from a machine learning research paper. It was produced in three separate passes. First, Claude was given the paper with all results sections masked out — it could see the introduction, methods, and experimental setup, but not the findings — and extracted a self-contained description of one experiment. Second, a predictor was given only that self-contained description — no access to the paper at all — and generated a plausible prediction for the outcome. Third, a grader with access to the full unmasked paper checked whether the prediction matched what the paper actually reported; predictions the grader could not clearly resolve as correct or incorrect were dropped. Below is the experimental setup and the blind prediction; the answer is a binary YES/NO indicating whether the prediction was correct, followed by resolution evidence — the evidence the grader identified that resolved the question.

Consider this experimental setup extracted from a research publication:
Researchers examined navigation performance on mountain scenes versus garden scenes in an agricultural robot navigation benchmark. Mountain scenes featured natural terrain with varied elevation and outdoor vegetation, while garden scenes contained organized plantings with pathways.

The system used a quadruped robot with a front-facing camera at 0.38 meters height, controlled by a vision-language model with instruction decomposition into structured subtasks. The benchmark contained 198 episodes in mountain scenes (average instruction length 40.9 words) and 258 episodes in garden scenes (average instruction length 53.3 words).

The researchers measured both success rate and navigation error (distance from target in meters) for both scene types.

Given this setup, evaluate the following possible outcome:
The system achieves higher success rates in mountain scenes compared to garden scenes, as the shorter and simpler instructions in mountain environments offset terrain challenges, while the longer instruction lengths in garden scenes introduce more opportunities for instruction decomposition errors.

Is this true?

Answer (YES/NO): YES